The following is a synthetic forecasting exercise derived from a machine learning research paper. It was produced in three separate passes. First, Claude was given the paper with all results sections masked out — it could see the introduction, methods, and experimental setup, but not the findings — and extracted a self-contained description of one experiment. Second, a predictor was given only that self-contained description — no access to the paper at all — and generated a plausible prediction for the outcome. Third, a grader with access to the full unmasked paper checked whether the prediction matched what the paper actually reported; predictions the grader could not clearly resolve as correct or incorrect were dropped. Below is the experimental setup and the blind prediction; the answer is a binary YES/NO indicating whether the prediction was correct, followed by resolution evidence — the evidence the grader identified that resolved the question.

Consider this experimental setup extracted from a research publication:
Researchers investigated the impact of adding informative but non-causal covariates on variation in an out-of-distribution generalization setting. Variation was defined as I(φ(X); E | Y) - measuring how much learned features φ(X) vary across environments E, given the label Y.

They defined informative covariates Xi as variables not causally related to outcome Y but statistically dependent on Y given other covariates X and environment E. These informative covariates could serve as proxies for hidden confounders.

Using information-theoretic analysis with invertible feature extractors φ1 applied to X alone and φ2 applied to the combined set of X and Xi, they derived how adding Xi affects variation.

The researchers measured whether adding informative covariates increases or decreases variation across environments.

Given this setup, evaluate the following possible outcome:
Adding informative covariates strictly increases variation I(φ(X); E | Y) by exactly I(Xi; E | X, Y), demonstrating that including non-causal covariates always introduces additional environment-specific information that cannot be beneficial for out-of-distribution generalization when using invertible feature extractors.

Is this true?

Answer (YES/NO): NO